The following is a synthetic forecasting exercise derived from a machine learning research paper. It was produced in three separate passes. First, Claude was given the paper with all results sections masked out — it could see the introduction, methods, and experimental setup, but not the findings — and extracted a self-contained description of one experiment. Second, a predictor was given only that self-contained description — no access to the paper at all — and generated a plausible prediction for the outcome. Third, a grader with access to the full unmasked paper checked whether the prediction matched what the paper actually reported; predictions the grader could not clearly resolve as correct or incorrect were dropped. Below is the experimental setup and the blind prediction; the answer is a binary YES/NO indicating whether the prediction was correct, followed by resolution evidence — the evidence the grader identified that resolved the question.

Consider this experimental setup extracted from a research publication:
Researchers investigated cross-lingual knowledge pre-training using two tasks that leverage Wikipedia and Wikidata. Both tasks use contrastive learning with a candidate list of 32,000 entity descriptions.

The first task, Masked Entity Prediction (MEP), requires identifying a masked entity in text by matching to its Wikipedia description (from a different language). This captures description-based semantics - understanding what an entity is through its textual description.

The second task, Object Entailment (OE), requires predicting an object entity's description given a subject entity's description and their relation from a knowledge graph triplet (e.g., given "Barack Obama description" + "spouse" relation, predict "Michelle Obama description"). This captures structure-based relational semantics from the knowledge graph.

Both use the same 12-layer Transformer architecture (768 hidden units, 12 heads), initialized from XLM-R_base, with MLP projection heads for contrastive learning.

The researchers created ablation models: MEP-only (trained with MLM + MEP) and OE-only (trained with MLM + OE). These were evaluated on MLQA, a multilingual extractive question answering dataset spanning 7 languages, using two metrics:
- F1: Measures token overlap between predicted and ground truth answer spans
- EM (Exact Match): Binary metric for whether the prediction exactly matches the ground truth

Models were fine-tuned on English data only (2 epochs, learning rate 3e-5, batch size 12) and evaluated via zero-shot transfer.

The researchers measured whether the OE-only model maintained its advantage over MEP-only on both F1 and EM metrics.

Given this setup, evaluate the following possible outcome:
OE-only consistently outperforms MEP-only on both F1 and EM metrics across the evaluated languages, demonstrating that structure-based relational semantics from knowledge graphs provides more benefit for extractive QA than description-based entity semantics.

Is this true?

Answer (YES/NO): NO